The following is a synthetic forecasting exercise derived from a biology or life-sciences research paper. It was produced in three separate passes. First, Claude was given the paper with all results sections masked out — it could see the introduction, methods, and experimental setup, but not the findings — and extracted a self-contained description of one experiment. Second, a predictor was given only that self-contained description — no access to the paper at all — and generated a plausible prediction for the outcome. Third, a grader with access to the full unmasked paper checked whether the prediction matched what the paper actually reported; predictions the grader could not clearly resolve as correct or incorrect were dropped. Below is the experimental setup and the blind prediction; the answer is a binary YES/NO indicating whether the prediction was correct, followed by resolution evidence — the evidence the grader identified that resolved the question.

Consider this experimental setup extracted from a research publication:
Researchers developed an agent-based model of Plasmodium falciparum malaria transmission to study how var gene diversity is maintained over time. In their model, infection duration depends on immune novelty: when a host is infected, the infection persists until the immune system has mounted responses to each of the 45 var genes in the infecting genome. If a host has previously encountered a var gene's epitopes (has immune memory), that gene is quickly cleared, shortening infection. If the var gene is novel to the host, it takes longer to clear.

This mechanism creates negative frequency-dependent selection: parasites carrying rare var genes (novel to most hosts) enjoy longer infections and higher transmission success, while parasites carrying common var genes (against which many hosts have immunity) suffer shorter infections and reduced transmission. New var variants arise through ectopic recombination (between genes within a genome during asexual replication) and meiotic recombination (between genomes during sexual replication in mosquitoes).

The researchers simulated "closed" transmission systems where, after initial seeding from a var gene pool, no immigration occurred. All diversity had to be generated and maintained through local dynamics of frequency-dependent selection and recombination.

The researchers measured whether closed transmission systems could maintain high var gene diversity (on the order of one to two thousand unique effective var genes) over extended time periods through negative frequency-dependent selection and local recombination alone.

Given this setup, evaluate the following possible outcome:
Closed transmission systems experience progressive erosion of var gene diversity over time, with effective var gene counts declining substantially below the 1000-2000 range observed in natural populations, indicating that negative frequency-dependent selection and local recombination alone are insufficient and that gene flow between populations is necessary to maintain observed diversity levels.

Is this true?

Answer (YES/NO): NO